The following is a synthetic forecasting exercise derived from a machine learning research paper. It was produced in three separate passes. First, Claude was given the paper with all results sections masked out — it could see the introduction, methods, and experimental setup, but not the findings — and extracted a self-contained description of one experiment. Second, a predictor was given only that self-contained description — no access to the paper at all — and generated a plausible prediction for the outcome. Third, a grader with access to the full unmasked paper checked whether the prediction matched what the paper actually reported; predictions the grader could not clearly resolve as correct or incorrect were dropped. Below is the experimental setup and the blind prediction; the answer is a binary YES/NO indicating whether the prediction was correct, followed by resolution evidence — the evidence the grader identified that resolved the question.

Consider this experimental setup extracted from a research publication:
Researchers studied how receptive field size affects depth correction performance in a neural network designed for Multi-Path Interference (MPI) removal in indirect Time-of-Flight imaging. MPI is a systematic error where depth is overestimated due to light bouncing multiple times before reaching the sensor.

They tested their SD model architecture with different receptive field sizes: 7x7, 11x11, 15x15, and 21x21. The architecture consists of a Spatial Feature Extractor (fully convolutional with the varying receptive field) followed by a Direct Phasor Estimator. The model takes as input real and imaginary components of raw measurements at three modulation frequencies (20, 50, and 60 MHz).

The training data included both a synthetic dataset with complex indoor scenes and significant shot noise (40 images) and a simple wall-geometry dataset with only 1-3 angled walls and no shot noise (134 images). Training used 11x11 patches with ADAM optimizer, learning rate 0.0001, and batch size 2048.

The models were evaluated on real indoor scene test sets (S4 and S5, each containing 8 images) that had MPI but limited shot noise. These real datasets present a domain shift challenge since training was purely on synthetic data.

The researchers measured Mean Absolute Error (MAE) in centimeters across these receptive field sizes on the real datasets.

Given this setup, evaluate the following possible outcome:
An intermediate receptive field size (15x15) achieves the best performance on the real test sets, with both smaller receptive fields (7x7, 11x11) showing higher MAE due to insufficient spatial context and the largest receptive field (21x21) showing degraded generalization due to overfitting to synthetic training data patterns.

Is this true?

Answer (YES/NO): NO